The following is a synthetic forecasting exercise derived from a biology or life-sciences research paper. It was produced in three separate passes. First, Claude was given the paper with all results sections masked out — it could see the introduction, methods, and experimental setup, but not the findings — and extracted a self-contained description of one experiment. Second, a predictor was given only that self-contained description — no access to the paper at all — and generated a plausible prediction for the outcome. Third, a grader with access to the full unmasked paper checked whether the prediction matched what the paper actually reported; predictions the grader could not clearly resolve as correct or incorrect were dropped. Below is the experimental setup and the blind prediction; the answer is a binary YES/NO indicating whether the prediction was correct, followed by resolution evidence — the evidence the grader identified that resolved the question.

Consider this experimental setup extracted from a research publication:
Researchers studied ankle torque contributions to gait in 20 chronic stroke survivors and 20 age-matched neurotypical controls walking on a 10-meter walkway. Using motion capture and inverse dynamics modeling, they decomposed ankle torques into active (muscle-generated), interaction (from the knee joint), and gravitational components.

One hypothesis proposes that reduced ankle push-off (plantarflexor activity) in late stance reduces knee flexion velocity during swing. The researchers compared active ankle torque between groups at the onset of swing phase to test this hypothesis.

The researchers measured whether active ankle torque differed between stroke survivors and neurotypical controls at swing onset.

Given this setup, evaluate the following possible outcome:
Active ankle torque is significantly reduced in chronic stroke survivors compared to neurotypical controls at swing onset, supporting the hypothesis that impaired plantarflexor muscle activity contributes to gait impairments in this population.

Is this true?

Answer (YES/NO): YES